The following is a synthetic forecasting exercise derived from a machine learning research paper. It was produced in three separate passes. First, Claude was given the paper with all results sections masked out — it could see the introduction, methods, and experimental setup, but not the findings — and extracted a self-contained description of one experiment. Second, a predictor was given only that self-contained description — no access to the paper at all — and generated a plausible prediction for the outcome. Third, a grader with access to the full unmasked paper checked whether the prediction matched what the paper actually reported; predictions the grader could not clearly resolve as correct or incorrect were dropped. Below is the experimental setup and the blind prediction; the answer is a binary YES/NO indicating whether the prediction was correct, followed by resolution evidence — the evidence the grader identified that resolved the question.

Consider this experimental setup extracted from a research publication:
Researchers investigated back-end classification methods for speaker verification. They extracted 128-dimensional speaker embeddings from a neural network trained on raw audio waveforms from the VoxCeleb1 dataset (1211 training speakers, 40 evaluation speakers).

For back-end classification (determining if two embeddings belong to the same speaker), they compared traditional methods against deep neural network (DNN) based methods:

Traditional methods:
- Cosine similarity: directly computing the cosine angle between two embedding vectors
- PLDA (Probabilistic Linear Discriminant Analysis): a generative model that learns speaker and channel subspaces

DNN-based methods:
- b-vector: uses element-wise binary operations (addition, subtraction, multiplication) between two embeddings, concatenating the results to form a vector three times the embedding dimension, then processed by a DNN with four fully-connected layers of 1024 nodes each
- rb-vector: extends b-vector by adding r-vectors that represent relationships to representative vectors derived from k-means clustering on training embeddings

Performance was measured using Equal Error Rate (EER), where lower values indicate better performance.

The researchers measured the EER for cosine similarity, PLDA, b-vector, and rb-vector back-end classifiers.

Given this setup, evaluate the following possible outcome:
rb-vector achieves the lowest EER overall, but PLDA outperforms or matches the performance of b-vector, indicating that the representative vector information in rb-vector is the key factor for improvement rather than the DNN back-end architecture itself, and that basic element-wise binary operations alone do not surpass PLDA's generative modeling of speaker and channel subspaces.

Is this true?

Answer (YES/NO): NO